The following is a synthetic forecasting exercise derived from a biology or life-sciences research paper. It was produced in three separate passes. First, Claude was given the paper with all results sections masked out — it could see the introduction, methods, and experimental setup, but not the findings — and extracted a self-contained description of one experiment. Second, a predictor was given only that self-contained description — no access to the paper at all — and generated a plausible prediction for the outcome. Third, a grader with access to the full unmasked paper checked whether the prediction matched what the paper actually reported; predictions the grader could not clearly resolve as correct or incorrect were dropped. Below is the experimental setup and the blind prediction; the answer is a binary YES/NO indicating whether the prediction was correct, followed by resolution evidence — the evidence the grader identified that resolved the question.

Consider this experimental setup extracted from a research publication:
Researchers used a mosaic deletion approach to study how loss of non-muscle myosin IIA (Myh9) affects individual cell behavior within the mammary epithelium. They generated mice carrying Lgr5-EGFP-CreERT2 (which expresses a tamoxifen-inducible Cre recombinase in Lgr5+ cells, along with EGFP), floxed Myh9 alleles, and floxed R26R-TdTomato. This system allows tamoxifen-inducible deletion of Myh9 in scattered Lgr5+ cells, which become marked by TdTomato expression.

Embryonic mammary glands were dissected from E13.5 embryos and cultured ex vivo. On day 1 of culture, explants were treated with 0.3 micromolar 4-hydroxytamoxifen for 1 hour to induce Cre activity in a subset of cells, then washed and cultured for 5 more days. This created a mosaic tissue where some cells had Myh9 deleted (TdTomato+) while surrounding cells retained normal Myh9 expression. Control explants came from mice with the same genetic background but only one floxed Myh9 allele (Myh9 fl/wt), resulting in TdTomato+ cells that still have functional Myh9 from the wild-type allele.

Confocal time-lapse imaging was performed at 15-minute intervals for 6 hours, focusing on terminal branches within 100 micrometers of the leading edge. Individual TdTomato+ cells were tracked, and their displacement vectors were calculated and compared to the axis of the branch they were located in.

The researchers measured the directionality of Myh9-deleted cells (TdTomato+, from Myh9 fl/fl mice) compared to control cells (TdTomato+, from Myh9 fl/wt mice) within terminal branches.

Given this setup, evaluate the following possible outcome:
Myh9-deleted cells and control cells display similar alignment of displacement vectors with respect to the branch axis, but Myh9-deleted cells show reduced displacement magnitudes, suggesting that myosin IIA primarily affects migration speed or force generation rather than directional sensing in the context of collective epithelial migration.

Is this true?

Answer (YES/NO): NO